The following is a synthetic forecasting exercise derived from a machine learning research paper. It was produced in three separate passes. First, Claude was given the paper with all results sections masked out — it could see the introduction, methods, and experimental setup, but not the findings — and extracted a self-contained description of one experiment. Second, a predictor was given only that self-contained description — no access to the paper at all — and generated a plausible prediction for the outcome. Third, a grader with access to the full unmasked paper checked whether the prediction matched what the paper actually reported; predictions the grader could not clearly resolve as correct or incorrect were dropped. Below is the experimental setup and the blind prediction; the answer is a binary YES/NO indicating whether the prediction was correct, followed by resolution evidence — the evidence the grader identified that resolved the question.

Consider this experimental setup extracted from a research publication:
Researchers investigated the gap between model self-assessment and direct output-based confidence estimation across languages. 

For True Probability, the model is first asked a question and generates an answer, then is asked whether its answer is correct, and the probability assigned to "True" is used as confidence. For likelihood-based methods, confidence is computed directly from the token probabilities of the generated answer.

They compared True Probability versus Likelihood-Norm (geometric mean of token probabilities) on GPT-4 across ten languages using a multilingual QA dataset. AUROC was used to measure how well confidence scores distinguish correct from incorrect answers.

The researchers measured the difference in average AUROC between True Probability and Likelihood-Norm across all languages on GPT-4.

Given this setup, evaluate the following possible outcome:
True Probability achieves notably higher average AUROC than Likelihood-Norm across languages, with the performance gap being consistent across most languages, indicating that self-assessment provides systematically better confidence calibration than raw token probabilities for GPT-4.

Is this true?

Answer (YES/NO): YES